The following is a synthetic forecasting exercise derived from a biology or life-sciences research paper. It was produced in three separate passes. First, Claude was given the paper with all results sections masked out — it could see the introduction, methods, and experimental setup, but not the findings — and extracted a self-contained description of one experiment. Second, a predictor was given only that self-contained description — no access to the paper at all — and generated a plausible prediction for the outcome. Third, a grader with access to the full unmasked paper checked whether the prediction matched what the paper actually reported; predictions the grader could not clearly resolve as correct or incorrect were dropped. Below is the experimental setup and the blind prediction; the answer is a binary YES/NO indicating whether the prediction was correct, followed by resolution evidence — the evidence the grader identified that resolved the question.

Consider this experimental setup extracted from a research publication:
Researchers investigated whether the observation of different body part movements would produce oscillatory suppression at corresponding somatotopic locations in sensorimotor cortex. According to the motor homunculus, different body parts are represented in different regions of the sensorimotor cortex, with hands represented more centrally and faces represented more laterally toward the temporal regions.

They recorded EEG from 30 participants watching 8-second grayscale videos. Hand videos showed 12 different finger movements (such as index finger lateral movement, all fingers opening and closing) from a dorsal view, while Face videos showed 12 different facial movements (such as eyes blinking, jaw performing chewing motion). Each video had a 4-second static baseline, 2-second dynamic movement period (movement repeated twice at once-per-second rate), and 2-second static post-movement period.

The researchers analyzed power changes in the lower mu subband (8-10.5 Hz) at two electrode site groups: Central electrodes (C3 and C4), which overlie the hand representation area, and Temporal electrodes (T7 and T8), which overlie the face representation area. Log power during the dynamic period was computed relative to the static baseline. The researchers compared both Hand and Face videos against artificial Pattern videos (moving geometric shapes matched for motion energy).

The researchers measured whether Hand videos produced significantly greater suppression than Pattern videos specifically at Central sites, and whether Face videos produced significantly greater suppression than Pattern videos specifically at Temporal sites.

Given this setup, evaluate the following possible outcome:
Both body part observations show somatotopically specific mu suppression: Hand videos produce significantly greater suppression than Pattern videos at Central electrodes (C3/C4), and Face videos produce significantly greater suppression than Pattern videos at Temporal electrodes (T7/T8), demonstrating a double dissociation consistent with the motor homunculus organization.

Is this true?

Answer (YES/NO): YES